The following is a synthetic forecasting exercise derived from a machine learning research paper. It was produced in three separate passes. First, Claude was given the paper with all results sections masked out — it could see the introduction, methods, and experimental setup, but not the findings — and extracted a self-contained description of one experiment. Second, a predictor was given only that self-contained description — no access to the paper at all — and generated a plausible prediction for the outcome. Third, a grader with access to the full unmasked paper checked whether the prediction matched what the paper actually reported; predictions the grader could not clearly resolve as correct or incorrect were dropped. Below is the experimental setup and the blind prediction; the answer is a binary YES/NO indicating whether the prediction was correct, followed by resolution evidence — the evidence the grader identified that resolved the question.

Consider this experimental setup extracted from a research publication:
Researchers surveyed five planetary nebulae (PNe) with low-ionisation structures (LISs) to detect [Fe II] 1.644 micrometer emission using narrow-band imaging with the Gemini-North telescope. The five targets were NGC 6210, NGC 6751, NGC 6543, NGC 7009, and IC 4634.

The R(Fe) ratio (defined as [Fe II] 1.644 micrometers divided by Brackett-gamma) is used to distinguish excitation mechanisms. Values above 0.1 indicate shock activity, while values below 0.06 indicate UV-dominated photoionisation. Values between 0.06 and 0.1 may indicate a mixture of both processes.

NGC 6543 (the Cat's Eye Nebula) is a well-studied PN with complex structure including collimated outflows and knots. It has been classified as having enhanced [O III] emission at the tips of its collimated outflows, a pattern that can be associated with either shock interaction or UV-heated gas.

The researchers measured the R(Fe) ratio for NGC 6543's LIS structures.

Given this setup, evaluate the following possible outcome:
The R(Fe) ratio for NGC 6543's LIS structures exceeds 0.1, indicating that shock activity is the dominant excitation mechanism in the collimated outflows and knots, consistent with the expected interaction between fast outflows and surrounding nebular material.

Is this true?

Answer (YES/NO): NO